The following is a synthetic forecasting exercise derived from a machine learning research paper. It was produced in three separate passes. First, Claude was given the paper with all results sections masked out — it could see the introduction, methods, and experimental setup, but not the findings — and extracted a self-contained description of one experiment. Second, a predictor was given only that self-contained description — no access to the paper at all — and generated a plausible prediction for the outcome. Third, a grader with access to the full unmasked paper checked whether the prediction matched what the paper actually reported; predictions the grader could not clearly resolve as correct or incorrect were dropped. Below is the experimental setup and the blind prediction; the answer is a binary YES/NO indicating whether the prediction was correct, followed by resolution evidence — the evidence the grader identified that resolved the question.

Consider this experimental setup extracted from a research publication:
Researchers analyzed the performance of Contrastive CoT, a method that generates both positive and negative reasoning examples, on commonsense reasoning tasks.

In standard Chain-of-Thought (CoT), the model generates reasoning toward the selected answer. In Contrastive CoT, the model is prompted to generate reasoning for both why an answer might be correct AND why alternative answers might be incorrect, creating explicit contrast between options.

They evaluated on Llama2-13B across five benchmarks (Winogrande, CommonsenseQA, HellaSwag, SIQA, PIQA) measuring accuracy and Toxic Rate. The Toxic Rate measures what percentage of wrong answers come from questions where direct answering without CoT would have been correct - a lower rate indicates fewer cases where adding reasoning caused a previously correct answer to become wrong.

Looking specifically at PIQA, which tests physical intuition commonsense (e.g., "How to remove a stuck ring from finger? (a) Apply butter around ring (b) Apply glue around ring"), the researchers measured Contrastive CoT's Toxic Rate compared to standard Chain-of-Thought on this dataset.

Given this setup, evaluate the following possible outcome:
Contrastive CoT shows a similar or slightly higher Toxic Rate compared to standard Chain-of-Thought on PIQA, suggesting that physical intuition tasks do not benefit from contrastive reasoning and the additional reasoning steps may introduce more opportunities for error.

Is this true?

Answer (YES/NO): YES